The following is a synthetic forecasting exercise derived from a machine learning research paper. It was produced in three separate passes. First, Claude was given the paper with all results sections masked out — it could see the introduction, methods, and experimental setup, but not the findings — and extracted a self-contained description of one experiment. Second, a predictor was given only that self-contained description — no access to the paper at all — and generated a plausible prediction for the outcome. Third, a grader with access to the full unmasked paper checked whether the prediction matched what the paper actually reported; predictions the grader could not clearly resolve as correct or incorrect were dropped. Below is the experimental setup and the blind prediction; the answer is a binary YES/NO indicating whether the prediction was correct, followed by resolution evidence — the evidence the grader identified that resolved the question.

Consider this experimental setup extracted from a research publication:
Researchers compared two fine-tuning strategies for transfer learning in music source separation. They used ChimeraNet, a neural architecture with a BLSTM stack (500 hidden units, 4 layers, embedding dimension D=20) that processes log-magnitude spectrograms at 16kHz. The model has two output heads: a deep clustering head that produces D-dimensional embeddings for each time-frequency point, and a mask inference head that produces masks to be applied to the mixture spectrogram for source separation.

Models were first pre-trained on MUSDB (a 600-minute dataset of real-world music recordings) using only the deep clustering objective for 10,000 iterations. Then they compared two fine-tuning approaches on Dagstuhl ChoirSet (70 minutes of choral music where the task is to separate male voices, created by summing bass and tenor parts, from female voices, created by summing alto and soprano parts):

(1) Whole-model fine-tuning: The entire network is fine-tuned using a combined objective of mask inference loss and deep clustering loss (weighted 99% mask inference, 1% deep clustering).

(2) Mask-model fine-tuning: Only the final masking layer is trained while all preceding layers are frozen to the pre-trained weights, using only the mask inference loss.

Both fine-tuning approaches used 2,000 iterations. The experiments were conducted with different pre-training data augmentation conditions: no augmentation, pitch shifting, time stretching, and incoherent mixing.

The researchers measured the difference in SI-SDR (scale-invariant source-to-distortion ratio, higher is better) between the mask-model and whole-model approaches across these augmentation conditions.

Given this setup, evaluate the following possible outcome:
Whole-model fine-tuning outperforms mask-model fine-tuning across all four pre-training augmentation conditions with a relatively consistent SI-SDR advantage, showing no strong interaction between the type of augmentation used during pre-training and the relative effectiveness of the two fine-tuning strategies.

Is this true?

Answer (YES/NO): NO